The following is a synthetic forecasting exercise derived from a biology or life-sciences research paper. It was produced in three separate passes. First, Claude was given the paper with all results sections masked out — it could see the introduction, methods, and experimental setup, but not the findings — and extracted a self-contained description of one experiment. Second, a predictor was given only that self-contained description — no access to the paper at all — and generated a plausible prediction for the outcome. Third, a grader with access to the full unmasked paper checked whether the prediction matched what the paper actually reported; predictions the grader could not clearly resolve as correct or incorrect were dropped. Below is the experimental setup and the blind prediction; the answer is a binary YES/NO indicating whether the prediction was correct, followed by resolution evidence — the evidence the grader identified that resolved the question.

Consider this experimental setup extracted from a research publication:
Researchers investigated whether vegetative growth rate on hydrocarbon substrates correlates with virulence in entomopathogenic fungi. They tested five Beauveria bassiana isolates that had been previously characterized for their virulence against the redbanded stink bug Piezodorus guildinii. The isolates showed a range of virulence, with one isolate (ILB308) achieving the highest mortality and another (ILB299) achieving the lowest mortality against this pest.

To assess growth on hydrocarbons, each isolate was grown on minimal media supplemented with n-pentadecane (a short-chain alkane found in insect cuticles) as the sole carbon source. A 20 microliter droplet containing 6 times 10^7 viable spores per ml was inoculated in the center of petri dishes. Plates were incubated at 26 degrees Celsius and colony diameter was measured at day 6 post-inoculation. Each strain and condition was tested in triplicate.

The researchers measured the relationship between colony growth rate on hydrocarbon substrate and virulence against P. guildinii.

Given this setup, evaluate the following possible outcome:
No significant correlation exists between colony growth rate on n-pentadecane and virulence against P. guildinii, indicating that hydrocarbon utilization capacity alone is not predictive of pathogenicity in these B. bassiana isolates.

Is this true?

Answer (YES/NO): NO